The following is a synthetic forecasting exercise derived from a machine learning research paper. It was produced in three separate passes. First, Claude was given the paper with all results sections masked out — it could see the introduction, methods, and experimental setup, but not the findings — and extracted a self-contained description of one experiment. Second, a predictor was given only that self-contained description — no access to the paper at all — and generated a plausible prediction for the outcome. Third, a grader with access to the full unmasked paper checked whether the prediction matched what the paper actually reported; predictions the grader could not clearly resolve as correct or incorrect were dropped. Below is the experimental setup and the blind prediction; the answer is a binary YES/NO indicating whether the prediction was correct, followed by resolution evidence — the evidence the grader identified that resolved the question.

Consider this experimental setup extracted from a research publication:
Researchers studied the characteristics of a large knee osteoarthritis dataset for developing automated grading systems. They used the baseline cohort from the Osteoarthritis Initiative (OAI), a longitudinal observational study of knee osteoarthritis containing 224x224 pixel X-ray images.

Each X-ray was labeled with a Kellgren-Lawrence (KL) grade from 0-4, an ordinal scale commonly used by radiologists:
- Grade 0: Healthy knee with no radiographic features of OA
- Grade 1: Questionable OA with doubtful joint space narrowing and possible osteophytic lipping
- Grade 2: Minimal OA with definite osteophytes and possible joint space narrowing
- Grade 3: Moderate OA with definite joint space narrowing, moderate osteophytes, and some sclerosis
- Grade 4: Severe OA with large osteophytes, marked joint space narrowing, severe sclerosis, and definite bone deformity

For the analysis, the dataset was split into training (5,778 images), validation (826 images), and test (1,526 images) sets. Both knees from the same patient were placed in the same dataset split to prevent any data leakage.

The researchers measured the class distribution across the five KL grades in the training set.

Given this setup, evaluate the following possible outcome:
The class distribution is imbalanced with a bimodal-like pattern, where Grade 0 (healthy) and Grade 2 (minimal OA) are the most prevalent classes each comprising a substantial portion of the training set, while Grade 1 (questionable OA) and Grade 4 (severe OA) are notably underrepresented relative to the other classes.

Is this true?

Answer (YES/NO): NO